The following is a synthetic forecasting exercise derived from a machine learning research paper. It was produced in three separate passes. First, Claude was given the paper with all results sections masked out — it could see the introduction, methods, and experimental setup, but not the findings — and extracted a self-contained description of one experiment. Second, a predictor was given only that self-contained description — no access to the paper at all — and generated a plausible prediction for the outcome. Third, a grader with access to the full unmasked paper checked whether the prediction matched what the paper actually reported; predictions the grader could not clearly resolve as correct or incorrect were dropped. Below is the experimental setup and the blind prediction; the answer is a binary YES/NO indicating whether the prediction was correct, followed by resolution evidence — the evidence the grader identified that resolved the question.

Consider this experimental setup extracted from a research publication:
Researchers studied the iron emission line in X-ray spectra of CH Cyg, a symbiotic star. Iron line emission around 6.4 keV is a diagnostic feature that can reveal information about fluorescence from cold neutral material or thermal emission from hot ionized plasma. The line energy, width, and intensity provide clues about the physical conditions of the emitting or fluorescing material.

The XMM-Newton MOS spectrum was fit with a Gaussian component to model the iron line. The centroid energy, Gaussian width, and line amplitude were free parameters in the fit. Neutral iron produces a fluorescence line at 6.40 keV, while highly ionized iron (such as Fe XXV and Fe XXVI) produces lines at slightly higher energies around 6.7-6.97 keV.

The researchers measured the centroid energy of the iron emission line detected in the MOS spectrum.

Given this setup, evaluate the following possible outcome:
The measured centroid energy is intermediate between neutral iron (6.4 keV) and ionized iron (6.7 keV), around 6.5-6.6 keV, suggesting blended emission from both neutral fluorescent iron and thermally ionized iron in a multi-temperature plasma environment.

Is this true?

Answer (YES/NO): NO